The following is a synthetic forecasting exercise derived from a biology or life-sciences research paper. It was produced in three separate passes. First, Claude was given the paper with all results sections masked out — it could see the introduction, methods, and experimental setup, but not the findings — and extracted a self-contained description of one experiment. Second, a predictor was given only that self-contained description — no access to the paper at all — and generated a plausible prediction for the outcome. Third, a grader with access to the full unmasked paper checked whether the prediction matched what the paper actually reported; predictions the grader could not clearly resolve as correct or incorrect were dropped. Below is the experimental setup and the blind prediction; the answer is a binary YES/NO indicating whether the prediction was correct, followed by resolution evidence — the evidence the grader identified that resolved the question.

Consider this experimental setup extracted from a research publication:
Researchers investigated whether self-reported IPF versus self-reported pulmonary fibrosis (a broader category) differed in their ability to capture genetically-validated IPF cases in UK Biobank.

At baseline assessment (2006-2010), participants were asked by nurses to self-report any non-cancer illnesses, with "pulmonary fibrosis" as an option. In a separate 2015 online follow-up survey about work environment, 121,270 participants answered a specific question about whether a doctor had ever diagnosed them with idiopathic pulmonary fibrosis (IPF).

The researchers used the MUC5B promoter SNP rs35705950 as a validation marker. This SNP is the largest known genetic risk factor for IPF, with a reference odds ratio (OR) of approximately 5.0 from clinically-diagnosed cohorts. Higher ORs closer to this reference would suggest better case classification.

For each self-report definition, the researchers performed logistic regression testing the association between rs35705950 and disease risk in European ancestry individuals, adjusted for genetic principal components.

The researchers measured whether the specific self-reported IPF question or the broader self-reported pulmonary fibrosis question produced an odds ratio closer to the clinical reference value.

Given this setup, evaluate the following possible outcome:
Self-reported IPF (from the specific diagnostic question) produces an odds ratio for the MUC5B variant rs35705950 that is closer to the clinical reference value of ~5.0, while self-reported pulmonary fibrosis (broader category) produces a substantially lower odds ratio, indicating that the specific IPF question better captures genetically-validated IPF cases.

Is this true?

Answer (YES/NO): YES